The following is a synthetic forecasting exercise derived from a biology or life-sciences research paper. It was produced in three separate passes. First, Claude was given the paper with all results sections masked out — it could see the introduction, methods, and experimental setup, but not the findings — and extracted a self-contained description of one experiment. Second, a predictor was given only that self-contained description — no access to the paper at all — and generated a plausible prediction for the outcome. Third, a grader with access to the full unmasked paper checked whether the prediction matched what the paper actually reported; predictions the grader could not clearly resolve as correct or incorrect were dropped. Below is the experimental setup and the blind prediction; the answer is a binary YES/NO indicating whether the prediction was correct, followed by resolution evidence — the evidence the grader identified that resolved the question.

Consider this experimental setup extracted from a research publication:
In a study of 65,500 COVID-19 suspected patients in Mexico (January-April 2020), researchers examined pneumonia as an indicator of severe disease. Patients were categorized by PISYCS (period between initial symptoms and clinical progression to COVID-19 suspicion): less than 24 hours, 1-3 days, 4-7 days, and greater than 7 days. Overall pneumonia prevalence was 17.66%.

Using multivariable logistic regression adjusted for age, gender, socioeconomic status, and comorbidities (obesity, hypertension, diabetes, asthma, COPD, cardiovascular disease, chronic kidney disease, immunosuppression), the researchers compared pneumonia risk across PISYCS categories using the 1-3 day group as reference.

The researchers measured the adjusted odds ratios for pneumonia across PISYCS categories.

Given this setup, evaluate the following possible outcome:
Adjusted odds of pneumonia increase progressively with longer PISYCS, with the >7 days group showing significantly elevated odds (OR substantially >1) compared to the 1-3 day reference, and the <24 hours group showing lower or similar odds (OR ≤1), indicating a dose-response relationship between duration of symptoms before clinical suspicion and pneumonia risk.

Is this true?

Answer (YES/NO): NO